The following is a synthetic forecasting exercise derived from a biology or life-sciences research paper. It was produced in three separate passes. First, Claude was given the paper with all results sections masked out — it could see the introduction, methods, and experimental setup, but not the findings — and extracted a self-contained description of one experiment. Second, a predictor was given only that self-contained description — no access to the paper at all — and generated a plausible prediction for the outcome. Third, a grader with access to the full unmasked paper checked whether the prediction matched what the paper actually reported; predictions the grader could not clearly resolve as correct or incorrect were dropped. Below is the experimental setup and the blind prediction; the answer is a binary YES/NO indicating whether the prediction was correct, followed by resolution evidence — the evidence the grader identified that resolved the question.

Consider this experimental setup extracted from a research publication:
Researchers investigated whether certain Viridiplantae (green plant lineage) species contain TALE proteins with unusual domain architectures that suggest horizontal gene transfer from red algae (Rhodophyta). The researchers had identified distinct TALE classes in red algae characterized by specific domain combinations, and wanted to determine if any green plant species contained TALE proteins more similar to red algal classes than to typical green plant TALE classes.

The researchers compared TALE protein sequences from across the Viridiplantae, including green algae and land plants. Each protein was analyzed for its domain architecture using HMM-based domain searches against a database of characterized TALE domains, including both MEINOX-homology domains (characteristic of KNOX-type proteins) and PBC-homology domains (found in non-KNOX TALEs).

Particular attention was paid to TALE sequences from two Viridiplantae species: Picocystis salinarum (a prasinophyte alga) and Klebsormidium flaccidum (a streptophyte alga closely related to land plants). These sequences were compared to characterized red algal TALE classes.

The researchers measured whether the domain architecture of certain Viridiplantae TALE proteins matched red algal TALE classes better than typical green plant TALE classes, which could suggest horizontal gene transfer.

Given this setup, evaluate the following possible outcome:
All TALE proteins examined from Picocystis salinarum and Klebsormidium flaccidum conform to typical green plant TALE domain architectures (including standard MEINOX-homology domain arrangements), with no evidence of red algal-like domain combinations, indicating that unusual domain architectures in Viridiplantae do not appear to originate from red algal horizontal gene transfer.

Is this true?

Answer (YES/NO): NO